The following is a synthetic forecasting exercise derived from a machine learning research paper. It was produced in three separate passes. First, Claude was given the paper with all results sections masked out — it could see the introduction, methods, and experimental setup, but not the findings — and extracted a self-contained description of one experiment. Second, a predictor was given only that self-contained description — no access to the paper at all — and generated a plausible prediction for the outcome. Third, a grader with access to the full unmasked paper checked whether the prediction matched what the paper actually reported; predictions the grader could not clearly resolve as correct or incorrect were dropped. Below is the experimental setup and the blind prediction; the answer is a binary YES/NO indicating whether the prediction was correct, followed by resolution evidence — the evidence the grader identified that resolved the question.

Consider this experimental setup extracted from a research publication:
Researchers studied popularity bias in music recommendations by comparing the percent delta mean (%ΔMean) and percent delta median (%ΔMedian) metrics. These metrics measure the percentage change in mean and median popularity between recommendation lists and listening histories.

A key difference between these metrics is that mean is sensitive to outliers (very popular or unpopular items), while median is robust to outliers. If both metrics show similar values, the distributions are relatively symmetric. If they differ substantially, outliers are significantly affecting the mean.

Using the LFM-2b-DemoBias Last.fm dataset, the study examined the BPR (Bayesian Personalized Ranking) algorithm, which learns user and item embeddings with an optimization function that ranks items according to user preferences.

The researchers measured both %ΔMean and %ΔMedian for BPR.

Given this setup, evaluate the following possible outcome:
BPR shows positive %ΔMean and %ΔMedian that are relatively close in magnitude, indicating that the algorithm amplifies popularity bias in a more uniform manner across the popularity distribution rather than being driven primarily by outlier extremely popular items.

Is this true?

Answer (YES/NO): NO